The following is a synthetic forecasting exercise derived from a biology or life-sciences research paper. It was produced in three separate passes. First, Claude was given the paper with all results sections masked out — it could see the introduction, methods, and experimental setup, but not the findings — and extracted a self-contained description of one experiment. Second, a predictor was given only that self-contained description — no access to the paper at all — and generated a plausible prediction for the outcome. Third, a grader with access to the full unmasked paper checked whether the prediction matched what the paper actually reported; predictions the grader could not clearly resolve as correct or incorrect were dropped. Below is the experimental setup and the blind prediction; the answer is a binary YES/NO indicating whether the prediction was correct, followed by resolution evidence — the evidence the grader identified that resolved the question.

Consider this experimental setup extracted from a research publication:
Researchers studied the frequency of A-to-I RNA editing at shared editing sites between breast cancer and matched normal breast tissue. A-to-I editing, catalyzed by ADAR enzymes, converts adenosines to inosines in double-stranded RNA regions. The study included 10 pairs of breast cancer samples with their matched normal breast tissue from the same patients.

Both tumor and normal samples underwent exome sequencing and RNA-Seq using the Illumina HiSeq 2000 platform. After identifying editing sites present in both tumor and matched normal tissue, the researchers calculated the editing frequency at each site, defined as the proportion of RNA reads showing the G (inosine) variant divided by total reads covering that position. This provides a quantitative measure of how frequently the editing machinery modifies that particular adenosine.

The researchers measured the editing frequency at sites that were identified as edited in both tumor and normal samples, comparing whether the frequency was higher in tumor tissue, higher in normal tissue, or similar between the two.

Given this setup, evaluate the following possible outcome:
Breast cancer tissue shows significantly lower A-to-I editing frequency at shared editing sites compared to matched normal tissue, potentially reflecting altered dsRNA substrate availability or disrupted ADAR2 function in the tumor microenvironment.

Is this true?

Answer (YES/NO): NO